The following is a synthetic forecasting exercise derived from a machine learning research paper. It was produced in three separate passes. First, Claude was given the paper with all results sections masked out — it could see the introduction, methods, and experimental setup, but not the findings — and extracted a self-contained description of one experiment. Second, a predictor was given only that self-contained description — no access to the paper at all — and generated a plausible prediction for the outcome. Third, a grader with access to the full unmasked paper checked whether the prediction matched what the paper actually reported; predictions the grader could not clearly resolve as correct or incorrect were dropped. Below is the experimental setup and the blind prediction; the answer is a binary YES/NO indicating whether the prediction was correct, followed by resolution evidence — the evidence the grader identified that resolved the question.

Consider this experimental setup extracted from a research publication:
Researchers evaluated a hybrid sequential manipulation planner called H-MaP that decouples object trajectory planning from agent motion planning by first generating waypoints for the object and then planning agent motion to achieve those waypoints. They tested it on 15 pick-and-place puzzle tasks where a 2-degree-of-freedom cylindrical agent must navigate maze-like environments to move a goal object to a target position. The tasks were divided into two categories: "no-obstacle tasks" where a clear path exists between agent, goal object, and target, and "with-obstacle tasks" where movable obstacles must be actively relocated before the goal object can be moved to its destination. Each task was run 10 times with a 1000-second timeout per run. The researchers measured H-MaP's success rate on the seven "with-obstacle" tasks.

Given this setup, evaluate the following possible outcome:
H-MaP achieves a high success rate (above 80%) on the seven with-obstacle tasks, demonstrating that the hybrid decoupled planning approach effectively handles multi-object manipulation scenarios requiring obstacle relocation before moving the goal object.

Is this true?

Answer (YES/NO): NO